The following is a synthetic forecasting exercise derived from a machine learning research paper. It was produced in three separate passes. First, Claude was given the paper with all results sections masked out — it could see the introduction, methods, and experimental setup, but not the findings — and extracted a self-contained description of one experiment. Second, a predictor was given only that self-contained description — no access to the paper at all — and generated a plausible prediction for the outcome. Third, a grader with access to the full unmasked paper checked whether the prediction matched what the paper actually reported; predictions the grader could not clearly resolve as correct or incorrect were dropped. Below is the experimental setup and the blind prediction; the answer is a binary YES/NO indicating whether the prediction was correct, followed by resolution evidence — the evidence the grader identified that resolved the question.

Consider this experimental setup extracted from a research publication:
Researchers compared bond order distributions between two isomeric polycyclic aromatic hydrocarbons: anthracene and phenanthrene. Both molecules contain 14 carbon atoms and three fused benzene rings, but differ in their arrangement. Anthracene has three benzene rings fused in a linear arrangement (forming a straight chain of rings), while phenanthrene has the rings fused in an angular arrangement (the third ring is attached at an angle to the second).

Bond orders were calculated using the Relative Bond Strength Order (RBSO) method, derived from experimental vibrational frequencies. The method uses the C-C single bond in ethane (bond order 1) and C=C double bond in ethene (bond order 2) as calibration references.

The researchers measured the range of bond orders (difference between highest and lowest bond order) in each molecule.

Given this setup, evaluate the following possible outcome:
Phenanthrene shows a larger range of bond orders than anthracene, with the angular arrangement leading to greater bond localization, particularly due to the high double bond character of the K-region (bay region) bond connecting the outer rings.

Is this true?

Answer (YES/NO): YES